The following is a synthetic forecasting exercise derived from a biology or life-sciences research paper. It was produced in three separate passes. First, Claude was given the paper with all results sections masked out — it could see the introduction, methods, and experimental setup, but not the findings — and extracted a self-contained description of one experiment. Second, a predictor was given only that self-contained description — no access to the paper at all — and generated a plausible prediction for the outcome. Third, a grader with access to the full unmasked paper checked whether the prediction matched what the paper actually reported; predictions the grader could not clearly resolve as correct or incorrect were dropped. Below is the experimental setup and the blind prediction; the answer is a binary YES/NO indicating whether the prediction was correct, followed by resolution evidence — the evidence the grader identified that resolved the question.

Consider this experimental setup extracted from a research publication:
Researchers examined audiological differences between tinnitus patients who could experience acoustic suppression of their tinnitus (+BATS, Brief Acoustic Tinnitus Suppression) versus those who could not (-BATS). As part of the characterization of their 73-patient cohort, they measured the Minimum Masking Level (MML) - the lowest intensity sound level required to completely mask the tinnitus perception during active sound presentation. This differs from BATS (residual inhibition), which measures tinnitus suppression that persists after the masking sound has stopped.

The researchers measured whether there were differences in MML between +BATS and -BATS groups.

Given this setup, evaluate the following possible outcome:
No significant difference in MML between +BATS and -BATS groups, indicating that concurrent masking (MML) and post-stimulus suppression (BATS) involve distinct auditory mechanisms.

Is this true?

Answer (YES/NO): NO